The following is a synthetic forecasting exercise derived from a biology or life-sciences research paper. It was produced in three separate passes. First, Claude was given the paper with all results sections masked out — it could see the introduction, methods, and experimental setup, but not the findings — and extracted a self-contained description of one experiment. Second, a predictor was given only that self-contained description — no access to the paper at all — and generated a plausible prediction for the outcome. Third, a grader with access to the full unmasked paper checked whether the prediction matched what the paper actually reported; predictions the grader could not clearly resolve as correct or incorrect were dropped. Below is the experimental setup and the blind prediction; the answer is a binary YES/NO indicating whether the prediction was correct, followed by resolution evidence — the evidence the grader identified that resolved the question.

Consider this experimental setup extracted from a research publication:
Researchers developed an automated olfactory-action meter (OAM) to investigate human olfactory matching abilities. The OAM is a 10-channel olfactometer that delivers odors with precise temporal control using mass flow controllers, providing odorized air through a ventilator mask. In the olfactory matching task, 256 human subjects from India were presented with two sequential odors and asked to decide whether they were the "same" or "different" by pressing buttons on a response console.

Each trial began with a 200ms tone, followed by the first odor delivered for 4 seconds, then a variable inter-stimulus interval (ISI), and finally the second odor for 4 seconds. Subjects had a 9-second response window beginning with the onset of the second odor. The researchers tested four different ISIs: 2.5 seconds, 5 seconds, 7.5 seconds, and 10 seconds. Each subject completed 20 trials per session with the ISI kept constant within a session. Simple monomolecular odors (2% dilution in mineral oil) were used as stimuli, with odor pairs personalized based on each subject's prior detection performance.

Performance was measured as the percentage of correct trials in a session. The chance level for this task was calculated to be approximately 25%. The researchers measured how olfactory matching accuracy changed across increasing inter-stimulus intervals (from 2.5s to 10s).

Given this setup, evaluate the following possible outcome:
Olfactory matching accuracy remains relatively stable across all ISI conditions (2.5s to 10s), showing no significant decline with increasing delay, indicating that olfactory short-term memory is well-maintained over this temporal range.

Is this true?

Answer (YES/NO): YES